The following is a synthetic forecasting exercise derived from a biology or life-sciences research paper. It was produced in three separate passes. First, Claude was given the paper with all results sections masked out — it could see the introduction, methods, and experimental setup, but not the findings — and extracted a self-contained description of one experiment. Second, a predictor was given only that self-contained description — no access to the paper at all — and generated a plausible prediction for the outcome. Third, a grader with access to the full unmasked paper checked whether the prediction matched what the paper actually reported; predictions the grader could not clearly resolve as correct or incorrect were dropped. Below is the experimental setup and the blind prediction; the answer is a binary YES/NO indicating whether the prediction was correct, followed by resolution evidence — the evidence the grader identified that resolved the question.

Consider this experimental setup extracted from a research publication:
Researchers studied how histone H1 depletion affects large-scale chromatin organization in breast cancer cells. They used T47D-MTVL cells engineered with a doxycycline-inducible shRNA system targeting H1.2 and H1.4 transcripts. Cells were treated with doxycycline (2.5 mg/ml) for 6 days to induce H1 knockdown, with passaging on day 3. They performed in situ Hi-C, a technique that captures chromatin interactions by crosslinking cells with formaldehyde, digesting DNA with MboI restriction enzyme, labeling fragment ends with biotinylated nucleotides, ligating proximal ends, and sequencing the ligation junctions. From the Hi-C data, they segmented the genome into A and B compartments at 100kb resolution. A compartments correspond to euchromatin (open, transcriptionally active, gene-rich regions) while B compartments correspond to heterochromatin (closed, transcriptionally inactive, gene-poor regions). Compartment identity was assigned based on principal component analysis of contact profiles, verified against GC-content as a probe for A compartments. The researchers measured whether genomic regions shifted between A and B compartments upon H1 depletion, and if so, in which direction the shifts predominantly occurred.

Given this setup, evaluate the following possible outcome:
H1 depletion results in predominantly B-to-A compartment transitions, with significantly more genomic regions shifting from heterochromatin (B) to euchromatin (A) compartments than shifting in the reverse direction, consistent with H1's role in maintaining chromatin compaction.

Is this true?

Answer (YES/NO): NO